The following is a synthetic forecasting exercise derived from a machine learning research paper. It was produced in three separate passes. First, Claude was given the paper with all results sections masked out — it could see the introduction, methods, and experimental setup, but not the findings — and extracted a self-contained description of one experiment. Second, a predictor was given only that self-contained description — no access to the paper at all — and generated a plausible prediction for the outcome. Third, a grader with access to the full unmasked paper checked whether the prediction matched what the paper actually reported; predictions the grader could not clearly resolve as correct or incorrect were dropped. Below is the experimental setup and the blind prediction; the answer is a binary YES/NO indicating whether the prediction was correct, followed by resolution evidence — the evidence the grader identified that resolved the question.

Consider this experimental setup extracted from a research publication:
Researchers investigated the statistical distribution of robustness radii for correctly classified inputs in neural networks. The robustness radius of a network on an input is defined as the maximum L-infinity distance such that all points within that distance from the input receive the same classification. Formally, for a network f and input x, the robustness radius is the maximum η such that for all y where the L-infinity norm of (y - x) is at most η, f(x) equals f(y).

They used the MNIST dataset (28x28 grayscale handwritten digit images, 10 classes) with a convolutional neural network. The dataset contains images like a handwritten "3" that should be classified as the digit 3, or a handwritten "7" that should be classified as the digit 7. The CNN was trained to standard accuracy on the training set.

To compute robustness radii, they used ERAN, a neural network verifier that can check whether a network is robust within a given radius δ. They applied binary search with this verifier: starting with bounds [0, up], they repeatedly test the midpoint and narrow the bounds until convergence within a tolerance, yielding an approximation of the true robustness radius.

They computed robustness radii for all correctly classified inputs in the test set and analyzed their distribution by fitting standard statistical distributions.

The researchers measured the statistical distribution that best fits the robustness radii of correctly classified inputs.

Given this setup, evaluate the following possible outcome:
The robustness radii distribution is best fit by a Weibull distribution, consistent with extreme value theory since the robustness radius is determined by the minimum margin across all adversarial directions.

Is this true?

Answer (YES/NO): NO